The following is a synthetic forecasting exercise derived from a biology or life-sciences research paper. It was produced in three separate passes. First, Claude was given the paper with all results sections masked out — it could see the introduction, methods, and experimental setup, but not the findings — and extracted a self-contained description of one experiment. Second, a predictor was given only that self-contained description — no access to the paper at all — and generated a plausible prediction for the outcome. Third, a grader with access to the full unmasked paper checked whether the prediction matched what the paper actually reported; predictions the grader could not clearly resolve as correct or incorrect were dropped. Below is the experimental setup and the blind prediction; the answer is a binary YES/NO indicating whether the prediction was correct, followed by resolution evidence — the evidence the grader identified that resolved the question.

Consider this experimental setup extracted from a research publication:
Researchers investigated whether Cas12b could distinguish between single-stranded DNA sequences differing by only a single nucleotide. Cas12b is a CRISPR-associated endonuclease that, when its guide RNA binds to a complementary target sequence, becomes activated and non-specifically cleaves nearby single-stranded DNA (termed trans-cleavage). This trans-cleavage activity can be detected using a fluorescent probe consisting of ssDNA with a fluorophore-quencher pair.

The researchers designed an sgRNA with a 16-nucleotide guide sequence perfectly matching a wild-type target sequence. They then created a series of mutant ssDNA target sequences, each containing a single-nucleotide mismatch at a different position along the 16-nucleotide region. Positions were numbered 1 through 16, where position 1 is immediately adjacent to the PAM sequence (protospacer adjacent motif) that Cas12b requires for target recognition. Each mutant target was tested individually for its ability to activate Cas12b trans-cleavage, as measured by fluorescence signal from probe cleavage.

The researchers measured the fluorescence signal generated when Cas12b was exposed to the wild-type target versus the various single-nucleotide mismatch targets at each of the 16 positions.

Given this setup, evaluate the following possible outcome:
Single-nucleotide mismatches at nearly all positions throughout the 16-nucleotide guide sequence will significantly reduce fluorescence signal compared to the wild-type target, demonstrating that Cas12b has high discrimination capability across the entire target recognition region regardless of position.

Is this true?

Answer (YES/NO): NO